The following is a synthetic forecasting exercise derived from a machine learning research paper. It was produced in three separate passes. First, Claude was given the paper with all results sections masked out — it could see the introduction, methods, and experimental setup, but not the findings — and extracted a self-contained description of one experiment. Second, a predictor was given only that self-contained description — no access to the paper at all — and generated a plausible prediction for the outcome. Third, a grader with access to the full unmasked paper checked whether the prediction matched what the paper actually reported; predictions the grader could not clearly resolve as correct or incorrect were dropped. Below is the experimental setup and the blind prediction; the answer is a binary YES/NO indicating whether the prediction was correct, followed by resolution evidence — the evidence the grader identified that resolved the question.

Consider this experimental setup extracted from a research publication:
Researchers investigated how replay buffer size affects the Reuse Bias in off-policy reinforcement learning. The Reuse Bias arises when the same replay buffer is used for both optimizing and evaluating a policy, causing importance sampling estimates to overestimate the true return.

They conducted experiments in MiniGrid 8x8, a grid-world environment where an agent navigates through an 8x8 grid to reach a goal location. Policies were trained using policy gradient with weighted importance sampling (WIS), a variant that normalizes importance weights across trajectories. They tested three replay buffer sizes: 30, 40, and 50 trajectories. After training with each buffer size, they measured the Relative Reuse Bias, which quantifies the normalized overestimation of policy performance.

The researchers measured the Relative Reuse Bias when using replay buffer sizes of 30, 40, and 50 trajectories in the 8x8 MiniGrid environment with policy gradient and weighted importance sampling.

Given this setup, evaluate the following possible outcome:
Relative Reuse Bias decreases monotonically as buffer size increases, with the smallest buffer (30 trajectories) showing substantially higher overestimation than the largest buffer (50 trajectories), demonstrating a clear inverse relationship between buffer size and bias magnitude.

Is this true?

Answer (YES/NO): NO